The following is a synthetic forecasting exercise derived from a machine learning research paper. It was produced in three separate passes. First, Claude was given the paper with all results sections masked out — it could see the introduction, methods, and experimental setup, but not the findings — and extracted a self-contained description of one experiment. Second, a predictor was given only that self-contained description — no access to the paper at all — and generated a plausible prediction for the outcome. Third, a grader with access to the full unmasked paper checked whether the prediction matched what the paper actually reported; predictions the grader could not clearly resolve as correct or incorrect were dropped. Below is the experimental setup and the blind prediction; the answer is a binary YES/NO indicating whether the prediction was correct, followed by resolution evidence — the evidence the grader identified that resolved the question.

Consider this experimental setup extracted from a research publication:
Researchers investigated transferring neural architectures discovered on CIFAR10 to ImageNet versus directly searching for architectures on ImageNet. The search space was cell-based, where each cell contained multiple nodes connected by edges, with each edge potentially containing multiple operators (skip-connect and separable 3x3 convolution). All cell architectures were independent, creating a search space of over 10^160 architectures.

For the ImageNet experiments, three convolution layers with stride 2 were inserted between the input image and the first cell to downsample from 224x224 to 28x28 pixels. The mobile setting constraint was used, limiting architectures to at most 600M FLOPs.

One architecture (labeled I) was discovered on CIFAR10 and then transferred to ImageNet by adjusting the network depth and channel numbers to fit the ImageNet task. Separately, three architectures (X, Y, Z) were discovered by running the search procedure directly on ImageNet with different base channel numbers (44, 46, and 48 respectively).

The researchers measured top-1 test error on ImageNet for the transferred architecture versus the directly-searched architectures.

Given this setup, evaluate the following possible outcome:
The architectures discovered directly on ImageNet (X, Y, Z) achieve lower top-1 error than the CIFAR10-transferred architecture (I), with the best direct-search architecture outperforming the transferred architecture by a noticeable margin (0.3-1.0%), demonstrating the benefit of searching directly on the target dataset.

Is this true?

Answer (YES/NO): YES